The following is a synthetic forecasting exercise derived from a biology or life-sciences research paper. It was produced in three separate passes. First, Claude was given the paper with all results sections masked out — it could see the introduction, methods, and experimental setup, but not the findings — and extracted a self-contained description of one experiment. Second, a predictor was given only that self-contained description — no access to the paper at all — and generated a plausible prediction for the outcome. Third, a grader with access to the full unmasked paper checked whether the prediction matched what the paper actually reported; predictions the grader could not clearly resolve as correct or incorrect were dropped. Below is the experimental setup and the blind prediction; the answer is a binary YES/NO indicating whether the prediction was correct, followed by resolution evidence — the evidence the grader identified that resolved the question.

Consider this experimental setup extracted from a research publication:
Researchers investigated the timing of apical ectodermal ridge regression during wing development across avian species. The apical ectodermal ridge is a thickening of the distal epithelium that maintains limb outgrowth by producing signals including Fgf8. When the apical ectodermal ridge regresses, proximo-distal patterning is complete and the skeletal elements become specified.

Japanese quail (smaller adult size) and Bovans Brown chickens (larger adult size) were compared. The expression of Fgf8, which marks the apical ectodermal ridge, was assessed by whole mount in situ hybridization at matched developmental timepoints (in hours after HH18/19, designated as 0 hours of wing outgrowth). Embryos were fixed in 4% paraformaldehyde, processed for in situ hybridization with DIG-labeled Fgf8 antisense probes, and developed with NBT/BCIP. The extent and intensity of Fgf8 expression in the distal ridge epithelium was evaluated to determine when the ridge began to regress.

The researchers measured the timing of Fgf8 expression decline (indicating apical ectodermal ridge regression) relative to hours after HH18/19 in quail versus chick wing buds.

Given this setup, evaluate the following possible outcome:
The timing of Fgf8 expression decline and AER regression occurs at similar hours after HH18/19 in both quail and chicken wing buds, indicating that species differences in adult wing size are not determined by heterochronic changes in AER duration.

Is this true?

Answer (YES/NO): NO